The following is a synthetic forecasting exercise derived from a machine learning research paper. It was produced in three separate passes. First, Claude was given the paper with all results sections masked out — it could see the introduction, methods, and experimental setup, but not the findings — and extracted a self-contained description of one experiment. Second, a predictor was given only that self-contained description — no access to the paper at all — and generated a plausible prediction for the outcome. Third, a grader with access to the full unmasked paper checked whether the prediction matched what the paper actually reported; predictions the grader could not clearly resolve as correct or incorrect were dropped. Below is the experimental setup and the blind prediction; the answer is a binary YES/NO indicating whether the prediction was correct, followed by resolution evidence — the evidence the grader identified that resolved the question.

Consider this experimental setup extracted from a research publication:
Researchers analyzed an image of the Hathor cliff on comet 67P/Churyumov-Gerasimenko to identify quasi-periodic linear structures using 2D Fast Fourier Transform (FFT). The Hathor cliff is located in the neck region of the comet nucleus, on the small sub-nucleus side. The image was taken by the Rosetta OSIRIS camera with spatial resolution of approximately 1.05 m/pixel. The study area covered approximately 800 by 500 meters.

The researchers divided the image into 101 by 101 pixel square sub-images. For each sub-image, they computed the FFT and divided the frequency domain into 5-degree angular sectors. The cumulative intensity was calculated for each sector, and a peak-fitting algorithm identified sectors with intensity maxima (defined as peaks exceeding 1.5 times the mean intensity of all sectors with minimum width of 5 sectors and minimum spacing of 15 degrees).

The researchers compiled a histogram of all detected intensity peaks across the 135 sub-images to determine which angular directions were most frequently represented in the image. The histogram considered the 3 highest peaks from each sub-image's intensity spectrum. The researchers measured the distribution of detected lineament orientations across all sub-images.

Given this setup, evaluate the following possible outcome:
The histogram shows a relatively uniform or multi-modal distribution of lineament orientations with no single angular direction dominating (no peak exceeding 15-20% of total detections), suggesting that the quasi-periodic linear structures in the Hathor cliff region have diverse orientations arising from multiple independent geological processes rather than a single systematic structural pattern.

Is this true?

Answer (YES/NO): NO